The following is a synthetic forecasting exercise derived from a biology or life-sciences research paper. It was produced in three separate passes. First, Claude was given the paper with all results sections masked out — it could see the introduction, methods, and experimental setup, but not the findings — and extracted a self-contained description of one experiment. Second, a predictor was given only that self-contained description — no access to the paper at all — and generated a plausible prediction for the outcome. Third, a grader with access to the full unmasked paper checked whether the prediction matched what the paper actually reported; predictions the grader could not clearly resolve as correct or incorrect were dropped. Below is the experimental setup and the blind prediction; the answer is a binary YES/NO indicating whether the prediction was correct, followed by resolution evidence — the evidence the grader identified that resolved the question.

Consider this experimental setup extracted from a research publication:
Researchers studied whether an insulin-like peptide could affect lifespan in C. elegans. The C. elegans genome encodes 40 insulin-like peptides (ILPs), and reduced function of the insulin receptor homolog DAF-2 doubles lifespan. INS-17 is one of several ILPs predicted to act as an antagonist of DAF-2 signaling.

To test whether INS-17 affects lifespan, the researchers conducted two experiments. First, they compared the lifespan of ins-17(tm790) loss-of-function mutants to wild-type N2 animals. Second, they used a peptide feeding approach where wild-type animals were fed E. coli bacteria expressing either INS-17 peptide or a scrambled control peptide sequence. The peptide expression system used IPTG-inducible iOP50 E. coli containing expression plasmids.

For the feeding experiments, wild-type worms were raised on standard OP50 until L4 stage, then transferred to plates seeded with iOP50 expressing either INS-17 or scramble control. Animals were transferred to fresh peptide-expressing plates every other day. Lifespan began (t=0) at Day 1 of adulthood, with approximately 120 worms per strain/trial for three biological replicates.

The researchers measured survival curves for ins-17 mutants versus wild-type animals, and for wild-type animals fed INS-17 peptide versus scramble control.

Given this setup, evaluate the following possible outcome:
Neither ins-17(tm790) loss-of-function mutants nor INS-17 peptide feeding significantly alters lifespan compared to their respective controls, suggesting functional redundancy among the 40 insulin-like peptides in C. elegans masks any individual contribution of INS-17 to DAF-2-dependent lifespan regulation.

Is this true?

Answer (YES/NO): NO